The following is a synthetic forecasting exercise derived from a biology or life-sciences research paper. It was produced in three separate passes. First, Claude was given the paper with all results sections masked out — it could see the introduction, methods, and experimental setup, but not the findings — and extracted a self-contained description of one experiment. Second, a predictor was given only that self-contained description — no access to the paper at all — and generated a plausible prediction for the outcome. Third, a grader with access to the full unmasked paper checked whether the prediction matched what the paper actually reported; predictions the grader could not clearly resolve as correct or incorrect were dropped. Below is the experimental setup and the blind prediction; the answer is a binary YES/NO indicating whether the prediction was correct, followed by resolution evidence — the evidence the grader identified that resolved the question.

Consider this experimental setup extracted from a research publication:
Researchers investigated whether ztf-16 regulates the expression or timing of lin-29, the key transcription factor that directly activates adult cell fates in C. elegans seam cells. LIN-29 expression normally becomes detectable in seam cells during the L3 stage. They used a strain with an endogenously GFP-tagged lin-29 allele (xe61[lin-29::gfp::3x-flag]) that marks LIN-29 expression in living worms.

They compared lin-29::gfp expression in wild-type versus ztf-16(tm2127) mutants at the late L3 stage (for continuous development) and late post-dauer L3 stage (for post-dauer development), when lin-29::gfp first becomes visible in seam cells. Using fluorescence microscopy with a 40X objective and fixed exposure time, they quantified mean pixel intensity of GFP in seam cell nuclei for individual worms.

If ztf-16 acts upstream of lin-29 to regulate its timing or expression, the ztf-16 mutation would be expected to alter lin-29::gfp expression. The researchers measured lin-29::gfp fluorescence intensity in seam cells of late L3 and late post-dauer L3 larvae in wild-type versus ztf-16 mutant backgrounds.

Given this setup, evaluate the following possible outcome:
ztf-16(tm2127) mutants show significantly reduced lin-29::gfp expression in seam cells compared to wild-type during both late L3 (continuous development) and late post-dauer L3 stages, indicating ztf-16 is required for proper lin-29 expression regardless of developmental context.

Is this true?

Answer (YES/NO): NO